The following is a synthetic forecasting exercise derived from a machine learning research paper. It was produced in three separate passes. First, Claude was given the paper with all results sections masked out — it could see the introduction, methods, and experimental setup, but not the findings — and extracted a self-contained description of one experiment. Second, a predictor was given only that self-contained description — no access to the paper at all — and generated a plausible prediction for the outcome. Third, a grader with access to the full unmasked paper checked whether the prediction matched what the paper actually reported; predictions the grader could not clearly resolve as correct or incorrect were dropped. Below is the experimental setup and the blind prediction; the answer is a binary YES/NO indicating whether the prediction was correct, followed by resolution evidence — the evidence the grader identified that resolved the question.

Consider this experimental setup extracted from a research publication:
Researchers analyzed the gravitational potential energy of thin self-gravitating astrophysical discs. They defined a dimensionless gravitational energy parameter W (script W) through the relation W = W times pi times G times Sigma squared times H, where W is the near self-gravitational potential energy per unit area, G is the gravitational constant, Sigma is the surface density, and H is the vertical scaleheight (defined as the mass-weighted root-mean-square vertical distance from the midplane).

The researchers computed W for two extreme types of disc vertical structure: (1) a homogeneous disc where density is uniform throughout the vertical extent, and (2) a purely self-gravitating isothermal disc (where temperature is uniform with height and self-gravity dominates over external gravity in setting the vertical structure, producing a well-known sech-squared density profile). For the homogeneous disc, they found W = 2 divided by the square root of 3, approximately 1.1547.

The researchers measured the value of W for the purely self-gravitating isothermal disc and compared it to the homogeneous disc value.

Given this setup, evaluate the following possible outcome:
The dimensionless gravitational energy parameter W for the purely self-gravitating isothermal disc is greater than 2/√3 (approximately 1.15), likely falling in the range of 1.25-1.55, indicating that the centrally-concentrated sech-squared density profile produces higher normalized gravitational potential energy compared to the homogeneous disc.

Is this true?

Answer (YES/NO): NO